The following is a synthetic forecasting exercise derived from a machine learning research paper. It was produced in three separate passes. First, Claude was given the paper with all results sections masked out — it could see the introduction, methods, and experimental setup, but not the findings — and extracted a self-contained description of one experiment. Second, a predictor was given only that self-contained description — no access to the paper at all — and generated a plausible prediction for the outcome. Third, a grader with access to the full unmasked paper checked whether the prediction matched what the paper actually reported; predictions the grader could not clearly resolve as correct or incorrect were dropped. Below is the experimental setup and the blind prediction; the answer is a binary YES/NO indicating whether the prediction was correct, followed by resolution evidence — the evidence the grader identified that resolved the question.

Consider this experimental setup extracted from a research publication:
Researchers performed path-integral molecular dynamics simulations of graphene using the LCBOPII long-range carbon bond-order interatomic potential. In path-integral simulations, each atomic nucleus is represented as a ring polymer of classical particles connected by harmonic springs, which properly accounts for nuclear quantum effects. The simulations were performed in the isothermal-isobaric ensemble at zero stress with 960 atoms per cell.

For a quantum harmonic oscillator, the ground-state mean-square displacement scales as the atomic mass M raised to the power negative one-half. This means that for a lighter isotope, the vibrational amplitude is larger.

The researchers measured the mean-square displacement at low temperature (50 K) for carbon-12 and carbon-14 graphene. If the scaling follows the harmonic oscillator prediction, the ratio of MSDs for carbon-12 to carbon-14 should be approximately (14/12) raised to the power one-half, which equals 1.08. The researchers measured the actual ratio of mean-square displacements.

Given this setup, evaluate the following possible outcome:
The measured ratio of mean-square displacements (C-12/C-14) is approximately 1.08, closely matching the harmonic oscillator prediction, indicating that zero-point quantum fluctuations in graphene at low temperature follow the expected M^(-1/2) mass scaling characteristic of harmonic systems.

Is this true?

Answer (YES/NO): YES